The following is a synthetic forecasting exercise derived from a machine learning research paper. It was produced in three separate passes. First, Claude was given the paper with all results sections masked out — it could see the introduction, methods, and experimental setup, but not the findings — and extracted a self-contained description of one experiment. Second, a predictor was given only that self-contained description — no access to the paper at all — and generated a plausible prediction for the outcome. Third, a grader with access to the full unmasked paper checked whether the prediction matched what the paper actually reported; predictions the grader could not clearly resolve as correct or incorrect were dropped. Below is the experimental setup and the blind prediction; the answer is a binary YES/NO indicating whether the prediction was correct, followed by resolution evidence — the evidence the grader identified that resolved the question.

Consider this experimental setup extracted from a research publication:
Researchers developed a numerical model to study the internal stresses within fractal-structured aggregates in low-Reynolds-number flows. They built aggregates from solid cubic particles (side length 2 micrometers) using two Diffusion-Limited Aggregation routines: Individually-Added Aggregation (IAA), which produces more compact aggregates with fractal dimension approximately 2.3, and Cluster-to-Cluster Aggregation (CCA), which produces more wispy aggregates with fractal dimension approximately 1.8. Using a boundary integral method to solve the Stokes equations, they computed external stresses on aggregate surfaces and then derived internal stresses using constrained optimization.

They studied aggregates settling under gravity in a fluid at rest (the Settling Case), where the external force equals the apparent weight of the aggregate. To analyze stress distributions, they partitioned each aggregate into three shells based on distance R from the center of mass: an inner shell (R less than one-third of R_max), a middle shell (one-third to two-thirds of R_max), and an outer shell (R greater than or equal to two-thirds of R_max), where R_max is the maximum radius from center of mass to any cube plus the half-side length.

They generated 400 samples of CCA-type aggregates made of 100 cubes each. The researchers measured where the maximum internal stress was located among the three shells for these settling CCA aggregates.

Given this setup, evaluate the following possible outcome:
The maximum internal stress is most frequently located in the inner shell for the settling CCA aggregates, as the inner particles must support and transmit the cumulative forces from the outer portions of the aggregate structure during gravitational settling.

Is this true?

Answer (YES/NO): NO